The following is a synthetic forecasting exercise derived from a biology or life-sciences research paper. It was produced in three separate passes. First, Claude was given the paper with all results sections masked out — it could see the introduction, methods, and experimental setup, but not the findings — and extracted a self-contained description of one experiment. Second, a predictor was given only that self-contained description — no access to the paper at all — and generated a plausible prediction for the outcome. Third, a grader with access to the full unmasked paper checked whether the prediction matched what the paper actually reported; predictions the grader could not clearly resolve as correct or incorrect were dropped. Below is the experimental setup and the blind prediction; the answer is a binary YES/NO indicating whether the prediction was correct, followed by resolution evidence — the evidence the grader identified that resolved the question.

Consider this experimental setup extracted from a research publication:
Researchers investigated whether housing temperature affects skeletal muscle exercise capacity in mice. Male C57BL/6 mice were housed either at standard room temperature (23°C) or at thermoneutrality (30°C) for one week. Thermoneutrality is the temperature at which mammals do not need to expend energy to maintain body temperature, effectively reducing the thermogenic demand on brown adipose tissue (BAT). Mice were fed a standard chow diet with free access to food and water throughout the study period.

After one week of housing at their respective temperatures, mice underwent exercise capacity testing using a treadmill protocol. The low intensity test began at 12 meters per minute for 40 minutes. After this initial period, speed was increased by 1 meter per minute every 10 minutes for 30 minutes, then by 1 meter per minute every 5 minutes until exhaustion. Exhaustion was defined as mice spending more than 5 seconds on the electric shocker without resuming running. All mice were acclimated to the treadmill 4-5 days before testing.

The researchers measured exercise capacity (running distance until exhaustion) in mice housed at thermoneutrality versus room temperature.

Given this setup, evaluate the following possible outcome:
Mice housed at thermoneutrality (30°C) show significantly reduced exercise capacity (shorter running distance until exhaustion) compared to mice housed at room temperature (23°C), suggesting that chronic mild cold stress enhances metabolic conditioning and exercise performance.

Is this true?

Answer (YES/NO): YES